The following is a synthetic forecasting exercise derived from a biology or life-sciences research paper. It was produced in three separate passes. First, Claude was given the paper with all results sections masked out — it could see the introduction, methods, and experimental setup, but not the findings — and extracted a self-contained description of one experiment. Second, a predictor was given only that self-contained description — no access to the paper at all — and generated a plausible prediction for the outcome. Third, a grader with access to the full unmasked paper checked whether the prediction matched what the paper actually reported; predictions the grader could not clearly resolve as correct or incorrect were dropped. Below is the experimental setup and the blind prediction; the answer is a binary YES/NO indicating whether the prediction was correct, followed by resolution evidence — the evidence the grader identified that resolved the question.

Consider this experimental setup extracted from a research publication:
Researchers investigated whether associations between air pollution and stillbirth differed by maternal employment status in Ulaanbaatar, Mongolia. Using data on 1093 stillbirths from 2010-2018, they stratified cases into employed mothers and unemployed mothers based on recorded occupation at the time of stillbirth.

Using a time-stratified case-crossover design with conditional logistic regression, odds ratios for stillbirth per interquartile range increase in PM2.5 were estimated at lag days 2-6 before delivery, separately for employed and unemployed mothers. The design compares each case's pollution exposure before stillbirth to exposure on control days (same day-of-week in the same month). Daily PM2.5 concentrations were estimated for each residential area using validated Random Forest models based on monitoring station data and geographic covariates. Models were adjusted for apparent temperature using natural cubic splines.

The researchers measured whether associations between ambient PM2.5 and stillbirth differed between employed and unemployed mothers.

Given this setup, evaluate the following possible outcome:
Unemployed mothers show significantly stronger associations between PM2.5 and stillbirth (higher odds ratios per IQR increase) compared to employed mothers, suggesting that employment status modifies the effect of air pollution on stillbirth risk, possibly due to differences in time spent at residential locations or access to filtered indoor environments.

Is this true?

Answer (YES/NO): YES